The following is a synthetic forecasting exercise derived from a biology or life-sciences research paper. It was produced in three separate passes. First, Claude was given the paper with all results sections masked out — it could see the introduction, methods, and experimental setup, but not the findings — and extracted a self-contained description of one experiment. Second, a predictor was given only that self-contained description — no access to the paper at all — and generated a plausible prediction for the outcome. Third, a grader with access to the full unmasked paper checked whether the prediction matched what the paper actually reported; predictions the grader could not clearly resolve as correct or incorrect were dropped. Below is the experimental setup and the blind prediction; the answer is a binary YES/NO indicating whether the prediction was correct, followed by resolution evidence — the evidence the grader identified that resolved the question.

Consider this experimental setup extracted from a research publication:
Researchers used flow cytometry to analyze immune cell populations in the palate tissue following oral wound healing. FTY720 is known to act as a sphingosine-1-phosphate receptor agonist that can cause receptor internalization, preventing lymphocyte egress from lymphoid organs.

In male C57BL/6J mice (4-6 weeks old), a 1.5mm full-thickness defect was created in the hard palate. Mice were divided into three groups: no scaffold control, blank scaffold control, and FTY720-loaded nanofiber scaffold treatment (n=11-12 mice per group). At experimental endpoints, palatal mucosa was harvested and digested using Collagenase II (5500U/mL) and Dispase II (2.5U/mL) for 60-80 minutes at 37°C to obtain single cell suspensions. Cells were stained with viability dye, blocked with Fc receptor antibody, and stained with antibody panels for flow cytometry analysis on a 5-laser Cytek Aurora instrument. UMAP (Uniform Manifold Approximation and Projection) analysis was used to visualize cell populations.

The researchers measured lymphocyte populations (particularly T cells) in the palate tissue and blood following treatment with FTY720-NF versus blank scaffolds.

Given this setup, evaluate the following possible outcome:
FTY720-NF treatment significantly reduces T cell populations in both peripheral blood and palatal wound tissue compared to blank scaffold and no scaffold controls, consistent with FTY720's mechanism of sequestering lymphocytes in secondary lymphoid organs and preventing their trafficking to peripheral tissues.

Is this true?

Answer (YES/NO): YES